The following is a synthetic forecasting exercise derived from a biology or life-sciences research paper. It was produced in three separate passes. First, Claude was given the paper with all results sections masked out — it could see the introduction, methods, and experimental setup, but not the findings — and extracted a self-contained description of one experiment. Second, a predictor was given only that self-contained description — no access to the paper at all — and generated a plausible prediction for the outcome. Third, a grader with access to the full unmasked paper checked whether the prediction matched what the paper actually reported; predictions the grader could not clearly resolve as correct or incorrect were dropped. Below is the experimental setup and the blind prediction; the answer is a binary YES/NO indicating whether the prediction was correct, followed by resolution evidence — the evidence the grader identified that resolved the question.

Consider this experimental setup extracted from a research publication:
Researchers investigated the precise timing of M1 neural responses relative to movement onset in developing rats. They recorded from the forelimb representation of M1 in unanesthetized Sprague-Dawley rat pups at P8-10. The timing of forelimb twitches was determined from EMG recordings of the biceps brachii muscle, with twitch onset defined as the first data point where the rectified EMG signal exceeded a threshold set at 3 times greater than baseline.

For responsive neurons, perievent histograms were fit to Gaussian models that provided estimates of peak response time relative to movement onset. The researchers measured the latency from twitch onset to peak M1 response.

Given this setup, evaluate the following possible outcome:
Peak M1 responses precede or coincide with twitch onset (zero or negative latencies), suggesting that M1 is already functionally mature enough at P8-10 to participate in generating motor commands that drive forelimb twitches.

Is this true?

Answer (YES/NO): NO